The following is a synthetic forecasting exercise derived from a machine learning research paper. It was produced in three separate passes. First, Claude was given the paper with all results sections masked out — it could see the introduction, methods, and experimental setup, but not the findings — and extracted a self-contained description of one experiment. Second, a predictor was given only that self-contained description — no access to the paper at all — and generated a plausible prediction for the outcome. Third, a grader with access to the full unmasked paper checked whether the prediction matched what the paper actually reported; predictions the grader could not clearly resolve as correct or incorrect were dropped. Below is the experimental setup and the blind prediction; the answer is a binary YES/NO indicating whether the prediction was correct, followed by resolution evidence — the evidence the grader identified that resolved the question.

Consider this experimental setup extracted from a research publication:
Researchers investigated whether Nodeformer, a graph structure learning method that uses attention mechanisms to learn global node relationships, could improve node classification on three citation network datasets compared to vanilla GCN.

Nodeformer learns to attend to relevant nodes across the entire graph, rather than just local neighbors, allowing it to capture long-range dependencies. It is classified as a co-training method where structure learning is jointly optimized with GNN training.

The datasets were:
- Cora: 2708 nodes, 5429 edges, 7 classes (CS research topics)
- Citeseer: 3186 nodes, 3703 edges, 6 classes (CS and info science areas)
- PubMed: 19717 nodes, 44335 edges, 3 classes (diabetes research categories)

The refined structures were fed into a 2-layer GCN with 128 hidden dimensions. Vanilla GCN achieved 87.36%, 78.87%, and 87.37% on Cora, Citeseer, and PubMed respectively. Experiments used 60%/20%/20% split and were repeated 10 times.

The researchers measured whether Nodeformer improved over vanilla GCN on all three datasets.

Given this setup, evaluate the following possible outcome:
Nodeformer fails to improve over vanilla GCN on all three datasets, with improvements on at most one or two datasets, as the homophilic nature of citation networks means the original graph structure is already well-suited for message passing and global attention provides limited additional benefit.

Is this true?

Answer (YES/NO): NO